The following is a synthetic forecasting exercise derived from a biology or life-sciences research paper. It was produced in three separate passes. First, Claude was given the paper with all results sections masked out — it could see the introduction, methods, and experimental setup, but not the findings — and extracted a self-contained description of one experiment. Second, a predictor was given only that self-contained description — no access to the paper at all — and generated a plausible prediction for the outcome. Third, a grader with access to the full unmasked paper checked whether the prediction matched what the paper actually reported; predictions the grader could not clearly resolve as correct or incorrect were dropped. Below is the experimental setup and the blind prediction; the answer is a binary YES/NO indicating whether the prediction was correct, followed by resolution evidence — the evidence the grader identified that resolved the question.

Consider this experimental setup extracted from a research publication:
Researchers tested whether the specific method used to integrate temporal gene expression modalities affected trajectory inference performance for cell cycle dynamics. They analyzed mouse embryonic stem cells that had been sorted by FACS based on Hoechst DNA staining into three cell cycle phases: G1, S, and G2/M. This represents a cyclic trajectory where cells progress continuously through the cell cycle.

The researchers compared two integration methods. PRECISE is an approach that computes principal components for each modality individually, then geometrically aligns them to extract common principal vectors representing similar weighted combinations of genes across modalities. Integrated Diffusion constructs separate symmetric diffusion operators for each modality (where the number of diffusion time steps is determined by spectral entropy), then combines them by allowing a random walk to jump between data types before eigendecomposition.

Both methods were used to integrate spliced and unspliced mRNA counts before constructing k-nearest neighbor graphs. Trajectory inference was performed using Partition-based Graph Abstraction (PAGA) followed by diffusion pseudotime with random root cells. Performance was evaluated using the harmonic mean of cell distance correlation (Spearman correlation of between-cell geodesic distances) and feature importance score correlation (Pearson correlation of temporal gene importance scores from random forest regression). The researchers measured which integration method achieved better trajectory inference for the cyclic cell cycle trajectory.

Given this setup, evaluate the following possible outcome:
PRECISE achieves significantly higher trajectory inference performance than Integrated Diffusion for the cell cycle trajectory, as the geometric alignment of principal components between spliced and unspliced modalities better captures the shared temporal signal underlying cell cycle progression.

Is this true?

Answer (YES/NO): NO